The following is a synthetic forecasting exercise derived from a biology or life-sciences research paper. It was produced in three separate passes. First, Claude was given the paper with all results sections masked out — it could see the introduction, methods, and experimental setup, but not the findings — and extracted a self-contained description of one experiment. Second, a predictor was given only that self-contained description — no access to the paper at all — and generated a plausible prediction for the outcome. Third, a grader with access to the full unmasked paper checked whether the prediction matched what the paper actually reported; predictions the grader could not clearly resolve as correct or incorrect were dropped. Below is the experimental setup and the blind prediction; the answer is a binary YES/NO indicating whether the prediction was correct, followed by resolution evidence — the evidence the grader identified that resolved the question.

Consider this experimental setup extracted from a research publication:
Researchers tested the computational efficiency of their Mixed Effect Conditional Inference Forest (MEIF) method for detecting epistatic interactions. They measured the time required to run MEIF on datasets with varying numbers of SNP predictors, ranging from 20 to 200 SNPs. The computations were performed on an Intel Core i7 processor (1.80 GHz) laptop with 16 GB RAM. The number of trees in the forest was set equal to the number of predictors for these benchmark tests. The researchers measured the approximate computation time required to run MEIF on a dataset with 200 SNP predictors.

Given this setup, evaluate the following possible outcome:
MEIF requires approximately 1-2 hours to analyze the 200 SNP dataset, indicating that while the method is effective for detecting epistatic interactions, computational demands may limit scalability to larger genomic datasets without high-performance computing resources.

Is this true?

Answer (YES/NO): NO